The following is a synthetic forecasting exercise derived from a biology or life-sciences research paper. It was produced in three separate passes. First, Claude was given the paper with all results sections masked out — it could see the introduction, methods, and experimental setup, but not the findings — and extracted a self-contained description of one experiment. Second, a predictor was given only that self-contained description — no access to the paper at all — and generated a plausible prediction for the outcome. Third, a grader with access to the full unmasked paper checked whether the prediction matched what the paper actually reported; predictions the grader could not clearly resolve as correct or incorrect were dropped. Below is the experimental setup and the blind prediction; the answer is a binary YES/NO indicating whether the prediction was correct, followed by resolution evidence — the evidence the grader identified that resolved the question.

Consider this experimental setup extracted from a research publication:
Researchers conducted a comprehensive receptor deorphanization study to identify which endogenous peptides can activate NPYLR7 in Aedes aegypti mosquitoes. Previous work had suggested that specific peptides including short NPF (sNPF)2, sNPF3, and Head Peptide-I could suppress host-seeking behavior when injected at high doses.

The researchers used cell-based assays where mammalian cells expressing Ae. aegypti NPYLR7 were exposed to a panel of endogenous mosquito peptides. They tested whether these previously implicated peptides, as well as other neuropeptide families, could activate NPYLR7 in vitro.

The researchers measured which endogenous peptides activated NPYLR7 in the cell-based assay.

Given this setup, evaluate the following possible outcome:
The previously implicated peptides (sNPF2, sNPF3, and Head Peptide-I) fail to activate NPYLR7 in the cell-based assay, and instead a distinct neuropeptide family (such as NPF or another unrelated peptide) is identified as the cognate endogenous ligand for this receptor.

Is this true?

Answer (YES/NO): NO